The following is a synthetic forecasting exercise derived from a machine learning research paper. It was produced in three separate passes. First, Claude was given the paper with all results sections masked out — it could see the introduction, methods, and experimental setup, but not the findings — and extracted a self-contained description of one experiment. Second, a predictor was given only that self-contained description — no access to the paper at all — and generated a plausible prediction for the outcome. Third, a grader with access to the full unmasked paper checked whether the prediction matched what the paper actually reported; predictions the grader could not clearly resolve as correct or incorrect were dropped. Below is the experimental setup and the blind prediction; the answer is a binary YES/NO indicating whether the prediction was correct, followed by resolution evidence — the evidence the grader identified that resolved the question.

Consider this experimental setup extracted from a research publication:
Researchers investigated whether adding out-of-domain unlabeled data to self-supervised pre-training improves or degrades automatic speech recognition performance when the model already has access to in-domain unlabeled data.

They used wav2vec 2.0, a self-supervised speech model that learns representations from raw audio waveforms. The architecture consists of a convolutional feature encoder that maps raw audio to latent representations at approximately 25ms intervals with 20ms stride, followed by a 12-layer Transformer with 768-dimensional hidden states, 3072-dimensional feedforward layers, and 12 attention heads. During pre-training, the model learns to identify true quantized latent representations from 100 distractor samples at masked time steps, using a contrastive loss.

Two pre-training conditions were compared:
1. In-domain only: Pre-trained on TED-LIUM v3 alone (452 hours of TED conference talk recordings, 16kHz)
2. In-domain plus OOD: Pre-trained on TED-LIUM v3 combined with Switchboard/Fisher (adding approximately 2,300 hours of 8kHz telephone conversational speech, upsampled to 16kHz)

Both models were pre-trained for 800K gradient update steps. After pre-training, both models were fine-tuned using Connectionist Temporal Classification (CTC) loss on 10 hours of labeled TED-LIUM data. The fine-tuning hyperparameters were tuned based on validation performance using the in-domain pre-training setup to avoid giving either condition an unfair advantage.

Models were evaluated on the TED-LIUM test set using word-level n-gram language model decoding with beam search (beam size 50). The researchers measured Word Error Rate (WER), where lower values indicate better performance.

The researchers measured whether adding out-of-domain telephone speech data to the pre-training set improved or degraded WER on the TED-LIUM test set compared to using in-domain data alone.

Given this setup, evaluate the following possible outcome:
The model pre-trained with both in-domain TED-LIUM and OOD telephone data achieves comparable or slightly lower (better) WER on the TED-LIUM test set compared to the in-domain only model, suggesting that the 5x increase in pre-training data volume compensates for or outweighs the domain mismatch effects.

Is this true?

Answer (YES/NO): YES